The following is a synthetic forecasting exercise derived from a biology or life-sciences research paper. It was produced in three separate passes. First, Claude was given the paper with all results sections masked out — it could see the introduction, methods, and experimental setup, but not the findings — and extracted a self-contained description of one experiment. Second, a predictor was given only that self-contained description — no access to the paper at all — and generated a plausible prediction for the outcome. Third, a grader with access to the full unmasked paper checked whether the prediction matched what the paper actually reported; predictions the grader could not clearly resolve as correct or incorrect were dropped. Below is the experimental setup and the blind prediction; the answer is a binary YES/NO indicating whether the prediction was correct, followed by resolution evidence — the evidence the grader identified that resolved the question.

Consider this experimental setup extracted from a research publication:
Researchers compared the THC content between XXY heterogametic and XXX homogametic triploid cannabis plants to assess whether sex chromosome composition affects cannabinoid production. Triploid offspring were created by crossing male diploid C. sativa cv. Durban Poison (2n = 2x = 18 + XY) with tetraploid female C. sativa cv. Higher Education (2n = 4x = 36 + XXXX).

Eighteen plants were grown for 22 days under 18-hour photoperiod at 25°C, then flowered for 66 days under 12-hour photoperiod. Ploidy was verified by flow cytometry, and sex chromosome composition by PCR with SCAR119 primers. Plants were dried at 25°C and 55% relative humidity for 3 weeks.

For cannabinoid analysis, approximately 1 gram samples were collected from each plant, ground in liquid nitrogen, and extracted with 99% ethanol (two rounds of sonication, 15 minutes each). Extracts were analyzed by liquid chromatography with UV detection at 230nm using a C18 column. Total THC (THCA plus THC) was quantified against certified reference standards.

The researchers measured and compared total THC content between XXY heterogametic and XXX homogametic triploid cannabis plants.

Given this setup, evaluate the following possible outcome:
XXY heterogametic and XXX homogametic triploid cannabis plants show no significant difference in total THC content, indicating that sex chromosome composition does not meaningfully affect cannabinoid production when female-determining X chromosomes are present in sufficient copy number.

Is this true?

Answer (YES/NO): NO